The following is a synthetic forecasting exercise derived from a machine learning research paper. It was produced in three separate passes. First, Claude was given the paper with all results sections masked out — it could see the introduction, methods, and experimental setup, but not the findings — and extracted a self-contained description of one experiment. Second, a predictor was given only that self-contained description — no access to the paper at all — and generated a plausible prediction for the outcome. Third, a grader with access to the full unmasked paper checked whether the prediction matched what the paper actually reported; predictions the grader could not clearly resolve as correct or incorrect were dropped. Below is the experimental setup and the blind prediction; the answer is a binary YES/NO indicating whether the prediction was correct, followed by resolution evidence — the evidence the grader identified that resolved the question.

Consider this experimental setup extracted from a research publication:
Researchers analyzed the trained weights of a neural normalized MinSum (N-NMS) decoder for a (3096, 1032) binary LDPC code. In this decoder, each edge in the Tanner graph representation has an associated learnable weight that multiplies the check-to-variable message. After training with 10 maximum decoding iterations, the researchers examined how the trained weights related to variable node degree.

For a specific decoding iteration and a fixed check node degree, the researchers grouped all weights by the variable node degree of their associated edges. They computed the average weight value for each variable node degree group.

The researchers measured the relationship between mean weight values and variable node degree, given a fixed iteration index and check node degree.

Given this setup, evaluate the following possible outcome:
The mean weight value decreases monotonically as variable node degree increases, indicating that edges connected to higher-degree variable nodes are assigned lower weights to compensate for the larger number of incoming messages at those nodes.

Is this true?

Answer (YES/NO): YES